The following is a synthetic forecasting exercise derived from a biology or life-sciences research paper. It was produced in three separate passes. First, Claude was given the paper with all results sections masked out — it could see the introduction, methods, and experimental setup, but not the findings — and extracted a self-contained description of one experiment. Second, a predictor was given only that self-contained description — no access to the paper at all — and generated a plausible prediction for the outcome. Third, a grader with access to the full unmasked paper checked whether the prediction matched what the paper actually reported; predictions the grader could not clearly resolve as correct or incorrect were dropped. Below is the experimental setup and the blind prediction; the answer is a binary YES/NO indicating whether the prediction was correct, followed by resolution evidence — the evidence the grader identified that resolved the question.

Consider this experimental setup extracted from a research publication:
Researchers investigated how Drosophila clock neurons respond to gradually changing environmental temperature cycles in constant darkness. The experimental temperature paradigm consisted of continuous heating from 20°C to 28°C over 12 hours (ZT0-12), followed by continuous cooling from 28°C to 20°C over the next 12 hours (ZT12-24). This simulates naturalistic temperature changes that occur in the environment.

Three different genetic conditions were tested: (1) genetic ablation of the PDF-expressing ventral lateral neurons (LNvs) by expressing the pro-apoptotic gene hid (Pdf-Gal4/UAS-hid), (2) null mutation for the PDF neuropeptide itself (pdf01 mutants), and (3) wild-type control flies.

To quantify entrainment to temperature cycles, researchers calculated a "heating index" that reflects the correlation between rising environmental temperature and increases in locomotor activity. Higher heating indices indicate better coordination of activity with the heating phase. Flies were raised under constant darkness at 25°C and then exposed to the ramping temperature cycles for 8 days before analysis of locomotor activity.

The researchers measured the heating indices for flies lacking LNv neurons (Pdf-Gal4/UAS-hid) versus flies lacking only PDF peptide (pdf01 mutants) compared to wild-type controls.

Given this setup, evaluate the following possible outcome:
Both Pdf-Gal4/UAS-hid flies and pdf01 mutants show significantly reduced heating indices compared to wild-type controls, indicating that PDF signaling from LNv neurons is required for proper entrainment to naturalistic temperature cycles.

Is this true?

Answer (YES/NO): NO